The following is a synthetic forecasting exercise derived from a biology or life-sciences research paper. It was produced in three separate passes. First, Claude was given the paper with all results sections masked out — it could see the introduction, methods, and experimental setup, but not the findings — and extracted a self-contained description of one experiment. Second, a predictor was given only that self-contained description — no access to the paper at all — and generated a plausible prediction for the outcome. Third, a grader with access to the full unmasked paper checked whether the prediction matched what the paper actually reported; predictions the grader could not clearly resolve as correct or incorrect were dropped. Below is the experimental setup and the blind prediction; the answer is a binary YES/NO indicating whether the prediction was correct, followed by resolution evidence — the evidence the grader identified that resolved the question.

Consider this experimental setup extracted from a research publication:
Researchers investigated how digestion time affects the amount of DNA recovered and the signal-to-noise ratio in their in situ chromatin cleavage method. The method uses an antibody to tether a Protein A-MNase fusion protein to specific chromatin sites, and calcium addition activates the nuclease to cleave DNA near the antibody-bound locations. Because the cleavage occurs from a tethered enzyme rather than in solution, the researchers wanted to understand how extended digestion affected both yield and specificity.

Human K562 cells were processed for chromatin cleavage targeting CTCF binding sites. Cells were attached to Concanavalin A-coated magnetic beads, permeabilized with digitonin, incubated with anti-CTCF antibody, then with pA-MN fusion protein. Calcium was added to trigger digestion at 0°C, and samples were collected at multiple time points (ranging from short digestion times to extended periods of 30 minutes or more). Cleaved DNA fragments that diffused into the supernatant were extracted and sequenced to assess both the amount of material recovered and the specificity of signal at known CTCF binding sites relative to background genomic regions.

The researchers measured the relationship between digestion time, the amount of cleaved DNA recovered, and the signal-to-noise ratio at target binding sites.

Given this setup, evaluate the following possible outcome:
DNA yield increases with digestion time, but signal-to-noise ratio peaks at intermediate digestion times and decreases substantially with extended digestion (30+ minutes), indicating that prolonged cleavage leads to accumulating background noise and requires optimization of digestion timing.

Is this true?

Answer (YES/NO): NO